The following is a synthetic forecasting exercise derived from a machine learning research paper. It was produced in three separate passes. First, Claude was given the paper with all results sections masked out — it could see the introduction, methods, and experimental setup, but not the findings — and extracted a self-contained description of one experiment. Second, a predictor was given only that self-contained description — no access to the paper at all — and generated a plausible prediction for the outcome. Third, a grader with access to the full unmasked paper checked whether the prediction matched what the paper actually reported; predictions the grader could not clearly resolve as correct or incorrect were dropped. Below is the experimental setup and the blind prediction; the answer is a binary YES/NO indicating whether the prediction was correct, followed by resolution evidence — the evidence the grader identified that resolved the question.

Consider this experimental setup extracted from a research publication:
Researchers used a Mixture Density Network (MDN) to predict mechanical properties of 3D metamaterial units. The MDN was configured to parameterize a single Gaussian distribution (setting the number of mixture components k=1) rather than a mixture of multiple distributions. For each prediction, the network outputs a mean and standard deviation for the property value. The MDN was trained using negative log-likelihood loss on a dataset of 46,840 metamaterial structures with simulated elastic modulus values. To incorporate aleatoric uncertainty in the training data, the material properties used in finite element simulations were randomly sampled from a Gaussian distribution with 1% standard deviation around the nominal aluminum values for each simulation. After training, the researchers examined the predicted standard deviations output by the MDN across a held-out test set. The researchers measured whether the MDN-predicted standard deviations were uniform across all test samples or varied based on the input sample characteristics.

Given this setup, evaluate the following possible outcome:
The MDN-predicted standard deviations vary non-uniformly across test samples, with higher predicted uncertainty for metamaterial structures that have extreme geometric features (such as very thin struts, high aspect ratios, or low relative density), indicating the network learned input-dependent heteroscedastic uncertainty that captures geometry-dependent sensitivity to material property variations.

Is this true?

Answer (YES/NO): NO